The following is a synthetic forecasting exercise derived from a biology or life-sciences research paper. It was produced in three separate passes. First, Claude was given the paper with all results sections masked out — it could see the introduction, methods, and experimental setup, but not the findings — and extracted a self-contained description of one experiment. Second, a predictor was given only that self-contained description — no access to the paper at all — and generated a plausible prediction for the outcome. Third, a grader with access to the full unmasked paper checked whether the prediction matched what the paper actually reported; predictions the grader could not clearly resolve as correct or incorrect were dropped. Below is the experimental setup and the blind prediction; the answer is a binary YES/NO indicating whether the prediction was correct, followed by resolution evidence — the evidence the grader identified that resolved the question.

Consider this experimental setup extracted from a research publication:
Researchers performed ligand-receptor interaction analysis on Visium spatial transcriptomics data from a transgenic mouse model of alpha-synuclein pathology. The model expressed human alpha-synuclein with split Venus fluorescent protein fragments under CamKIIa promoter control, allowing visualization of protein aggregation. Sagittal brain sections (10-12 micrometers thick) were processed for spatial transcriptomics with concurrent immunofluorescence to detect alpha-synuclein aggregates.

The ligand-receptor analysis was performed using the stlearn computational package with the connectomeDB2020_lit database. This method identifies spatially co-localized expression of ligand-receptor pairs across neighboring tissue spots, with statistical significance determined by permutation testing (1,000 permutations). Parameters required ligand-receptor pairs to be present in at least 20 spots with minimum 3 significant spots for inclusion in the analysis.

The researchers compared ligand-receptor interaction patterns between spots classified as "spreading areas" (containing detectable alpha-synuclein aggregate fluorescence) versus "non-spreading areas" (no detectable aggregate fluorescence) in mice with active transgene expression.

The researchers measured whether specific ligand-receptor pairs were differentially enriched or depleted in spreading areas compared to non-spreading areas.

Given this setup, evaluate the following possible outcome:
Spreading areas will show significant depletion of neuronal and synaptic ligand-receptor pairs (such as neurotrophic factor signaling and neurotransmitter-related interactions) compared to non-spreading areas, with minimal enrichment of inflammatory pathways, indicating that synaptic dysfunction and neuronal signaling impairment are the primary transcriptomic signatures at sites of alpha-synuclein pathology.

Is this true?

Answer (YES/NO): NO